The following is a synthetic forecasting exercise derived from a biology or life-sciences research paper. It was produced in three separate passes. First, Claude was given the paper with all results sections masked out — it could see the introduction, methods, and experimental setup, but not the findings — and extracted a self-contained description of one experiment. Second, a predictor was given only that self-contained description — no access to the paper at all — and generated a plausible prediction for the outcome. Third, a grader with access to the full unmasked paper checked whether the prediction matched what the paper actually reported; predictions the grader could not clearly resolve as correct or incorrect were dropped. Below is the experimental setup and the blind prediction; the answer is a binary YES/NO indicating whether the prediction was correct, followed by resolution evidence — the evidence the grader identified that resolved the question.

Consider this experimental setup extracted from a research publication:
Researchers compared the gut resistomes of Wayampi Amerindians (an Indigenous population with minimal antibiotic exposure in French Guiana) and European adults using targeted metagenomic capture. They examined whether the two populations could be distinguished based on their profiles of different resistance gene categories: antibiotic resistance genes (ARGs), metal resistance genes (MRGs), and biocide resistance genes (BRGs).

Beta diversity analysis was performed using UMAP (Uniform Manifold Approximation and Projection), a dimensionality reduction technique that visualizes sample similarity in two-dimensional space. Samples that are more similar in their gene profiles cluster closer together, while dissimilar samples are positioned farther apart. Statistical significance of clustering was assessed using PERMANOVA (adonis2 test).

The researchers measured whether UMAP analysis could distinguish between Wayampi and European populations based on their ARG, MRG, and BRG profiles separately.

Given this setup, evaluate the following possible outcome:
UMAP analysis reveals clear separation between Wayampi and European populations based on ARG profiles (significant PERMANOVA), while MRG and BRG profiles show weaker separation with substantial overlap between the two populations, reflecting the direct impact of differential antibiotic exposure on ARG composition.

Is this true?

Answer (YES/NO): YES